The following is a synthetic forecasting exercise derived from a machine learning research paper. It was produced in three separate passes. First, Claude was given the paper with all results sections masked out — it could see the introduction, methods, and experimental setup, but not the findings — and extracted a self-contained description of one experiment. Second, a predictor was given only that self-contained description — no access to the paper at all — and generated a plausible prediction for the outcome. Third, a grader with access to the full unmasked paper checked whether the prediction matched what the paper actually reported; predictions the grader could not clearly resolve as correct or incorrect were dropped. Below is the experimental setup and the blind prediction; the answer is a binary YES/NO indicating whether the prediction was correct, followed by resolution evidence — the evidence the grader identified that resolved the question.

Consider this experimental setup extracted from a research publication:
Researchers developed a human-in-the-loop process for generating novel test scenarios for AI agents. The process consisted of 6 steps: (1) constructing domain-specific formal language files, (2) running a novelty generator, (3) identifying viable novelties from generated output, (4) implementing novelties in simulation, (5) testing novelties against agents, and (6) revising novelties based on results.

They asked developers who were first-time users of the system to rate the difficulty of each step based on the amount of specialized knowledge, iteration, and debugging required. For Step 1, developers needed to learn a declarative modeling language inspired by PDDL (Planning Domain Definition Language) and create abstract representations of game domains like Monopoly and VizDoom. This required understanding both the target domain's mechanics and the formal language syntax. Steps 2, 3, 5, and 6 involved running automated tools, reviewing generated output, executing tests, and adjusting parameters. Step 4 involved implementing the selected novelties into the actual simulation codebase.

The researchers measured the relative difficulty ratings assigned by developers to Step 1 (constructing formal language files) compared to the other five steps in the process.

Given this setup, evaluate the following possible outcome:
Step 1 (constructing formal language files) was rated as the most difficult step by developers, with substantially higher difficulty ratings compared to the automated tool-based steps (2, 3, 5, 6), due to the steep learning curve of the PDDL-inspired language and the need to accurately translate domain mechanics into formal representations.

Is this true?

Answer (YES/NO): YES